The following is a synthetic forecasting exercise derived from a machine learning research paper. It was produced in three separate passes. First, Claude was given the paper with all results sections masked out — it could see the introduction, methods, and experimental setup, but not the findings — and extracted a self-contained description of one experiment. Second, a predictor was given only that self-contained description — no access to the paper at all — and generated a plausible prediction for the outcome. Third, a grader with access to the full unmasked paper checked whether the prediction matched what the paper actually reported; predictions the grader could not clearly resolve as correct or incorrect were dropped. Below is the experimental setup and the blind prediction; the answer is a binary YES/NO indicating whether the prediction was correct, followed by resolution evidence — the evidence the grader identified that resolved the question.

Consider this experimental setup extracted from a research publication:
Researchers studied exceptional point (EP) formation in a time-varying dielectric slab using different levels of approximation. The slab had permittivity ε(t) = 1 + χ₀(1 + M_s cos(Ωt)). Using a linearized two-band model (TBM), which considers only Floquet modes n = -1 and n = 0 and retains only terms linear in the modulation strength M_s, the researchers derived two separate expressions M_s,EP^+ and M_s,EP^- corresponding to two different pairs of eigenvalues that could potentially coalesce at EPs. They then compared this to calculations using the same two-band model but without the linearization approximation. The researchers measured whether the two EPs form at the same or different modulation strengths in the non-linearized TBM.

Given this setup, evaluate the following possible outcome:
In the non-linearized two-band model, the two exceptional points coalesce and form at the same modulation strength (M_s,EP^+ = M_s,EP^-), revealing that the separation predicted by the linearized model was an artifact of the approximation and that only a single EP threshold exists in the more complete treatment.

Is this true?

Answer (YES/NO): YES